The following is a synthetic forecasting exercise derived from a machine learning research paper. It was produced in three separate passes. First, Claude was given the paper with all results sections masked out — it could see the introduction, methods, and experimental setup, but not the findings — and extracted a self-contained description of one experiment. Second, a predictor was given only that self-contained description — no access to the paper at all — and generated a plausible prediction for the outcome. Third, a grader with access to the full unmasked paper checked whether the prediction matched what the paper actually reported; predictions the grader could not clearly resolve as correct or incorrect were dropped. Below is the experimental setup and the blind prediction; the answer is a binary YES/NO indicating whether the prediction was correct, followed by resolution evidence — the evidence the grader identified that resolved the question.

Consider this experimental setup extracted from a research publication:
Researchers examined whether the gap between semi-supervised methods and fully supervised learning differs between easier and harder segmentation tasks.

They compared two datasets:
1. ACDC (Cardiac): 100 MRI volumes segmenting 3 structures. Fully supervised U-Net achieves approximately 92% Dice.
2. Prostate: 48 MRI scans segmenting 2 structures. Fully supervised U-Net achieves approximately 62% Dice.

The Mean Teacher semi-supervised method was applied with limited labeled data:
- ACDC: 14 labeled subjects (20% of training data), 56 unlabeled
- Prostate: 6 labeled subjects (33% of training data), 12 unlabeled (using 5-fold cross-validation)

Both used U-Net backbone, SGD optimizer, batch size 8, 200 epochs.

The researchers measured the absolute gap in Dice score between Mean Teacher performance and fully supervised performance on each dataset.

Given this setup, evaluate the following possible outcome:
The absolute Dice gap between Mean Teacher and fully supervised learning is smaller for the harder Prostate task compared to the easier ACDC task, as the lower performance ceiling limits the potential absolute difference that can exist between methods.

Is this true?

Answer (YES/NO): YES